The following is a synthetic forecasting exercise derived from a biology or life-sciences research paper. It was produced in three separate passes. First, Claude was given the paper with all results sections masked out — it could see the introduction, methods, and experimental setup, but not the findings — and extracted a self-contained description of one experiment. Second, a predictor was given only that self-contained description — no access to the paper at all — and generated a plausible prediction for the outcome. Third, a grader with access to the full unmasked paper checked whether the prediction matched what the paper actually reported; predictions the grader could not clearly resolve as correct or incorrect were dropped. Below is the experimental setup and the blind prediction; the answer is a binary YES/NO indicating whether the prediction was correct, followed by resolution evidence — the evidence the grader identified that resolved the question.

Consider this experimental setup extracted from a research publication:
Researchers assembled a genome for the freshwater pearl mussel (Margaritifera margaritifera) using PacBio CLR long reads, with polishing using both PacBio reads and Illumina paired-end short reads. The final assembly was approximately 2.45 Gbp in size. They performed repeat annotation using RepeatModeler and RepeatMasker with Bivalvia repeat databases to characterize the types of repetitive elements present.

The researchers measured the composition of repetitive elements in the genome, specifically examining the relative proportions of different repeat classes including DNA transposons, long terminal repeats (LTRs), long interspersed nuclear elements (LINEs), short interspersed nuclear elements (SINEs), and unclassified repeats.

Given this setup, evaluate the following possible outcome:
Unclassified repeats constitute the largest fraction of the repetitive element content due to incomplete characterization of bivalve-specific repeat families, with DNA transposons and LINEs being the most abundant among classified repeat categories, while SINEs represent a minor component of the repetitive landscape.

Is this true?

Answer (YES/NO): NO